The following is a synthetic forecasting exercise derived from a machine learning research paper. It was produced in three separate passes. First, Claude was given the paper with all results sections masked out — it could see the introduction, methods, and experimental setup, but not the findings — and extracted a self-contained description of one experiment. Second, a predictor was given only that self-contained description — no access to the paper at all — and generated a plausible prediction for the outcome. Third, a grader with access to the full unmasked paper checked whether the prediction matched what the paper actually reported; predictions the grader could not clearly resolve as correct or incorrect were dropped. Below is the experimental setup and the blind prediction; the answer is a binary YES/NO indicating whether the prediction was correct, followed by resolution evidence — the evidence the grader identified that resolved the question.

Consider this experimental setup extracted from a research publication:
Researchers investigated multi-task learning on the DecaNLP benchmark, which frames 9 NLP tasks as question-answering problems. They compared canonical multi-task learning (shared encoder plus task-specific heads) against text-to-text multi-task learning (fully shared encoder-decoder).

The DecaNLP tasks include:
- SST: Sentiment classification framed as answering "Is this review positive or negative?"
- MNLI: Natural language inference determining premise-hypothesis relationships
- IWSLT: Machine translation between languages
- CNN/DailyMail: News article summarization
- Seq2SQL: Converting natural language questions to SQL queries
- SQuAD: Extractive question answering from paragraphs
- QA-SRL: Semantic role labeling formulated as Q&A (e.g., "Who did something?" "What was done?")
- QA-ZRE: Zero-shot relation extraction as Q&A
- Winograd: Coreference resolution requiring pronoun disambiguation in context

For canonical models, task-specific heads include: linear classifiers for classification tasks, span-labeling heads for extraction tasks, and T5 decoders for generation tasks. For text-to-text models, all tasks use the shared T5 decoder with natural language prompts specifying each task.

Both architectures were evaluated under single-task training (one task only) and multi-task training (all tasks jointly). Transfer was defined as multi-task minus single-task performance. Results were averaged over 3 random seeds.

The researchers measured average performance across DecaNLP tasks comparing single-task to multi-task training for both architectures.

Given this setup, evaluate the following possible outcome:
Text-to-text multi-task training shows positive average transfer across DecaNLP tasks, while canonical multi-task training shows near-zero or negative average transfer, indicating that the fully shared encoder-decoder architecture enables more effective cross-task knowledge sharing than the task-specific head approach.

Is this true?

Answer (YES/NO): NO